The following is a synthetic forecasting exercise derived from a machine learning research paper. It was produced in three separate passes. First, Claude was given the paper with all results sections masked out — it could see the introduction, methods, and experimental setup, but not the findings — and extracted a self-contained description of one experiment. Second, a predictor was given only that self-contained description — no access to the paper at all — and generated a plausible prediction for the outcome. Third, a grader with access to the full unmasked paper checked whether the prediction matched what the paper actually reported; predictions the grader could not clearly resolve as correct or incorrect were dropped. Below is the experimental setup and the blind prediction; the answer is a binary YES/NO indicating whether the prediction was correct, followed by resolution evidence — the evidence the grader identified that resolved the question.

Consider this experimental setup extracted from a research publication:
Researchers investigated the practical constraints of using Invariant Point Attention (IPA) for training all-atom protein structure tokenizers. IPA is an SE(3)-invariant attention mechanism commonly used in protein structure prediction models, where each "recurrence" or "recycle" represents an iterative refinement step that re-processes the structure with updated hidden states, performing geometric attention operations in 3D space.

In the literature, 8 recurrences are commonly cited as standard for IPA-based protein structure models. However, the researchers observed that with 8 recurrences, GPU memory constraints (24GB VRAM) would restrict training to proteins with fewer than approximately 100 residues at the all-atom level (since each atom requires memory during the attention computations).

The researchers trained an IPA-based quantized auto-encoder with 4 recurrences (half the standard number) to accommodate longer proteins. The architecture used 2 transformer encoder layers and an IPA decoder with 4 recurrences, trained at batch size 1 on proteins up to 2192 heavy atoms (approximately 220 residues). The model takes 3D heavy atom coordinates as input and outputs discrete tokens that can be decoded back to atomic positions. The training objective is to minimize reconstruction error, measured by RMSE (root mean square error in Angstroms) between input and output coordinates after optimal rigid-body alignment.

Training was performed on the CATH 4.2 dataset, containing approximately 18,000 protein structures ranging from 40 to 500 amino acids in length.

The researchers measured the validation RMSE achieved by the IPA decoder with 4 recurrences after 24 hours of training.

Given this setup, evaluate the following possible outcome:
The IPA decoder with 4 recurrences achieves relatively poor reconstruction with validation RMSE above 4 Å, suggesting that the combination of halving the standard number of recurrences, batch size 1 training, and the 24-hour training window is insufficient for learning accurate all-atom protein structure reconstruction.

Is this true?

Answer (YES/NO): NO